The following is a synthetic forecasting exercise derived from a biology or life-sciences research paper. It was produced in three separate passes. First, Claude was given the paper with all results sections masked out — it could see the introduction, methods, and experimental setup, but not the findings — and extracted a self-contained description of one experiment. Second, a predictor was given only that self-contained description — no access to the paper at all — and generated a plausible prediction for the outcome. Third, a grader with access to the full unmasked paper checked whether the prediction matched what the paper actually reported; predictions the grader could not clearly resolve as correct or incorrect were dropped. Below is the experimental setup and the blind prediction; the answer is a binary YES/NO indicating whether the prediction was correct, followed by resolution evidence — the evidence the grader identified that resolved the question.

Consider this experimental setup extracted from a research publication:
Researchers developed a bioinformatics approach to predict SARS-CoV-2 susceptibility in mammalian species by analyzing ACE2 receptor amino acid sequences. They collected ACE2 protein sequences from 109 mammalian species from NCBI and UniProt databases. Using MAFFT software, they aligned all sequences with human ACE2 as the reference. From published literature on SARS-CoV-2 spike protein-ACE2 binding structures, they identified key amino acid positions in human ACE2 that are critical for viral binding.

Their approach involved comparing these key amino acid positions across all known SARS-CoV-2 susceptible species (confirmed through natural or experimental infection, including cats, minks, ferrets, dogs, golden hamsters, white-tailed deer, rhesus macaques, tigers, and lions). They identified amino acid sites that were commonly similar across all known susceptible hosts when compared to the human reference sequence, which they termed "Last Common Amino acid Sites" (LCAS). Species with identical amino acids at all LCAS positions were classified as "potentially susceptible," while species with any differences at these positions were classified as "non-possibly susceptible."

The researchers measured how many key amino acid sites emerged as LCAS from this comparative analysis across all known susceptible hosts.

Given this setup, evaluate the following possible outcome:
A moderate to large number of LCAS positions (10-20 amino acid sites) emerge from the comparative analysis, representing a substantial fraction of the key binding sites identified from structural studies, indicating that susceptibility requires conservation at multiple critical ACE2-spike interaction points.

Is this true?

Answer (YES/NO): YES